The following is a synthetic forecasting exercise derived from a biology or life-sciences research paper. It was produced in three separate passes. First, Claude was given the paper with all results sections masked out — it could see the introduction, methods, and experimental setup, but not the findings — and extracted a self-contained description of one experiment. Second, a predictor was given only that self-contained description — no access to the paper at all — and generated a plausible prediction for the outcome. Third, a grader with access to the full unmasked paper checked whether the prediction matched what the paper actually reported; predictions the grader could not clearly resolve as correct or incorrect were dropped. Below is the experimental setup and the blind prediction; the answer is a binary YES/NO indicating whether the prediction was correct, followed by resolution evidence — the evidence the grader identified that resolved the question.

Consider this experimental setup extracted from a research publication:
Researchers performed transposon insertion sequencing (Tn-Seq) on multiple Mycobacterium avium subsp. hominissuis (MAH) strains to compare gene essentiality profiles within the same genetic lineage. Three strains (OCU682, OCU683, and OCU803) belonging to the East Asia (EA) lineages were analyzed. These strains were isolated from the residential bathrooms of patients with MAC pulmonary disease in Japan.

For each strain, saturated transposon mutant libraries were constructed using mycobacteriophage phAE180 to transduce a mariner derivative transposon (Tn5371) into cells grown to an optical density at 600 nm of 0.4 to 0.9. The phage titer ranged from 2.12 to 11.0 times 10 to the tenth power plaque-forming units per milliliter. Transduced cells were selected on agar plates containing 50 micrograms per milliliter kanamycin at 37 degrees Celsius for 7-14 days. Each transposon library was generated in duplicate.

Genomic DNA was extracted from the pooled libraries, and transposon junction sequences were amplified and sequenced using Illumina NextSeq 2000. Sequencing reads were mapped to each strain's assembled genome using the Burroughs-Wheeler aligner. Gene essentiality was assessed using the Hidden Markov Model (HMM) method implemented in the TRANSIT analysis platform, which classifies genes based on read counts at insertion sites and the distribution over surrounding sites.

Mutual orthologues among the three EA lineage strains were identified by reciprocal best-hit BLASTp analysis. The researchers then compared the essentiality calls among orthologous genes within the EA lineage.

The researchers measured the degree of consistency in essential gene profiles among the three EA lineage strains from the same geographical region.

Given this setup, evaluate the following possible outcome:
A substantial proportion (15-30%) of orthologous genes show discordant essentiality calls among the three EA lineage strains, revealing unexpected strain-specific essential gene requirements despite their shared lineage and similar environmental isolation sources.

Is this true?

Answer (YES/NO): NO